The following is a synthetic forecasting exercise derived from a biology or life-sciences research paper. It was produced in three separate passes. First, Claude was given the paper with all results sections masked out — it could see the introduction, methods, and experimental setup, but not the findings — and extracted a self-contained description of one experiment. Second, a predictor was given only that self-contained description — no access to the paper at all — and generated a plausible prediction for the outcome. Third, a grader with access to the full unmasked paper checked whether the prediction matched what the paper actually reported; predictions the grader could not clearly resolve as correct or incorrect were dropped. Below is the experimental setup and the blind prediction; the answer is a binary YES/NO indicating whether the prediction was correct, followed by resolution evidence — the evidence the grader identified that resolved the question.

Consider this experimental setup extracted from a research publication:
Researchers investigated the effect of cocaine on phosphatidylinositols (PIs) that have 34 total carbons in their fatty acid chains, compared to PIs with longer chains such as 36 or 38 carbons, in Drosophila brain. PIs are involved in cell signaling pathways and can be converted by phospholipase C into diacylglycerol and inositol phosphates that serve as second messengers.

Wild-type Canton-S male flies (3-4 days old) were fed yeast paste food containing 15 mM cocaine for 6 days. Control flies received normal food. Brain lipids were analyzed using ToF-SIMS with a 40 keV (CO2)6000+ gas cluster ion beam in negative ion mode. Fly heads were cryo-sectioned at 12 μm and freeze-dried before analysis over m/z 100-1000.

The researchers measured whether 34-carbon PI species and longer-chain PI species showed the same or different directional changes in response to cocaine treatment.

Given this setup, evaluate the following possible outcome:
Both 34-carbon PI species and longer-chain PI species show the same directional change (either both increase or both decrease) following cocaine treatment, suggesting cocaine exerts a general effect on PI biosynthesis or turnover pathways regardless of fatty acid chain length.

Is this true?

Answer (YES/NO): NO